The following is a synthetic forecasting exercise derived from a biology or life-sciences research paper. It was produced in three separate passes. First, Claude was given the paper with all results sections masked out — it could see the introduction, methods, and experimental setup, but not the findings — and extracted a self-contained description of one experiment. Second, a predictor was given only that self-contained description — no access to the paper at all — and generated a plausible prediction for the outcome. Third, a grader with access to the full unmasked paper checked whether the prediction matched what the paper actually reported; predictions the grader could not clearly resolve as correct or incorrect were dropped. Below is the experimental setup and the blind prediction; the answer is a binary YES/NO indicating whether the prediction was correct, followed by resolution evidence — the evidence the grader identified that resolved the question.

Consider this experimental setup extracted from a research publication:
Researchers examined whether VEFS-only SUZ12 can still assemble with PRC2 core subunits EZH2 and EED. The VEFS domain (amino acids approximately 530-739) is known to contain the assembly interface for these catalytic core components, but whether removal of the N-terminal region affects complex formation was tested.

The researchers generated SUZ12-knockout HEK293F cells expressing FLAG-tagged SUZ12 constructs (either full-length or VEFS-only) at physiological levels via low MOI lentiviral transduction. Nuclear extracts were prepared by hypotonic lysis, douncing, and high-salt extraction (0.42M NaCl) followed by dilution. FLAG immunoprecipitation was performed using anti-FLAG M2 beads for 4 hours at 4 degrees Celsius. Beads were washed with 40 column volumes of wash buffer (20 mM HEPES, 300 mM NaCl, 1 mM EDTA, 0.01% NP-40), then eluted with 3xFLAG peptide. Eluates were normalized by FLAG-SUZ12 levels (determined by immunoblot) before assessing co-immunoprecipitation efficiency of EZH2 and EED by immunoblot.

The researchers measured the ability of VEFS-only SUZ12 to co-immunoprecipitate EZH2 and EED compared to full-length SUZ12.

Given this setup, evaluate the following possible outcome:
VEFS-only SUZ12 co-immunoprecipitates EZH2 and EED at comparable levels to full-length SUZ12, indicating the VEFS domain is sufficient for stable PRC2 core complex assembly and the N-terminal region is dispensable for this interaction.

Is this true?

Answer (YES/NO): YES